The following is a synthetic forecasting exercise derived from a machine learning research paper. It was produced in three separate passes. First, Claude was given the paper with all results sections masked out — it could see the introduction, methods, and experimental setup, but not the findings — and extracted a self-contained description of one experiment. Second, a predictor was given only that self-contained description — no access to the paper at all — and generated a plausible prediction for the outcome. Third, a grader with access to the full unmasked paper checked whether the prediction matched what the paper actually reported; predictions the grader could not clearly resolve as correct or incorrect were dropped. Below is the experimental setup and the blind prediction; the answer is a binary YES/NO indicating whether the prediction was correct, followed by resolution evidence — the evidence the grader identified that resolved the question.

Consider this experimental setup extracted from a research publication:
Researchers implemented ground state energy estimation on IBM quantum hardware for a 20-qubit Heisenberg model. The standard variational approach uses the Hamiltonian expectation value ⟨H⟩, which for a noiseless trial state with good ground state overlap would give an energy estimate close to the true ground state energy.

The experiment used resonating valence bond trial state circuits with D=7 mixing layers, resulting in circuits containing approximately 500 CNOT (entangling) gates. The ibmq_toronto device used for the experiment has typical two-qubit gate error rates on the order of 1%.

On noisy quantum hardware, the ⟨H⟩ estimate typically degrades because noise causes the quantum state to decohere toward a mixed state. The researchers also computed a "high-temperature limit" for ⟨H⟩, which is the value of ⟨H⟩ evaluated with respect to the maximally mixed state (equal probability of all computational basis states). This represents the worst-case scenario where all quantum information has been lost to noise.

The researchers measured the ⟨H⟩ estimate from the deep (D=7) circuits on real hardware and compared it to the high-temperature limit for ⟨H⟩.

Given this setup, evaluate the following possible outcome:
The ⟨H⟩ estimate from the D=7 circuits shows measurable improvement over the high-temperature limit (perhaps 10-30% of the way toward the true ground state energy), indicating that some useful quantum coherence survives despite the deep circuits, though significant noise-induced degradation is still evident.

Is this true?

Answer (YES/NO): NO